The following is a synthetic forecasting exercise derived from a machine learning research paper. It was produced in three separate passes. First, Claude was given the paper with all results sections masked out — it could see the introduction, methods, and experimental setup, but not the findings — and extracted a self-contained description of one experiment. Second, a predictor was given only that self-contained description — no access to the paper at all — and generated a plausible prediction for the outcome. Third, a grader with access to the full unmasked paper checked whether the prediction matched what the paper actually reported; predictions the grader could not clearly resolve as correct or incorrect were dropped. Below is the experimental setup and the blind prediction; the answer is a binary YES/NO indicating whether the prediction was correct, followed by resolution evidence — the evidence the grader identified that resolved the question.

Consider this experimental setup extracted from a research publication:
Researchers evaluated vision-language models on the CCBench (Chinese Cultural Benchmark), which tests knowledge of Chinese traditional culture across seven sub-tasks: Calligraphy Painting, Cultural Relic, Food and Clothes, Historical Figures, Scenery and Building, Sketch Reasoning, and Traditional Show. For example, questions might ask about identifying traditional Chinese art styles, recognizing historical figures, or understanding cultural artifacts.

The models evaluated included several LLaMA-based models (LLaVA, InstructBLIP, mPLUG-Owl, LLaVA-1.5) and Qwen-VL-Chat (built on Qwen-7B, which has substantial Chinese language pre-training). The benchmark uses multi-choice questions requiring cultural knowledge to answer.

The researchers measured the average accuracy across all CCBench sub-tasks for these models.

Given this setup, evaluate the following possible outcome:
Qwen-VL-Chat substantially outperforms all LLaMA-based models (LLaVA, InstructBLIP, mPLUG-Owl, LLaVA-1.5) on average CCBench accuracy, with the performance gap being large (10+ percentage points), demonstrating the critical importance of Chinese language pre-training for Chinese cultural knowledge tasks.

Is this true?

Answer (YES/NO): YES